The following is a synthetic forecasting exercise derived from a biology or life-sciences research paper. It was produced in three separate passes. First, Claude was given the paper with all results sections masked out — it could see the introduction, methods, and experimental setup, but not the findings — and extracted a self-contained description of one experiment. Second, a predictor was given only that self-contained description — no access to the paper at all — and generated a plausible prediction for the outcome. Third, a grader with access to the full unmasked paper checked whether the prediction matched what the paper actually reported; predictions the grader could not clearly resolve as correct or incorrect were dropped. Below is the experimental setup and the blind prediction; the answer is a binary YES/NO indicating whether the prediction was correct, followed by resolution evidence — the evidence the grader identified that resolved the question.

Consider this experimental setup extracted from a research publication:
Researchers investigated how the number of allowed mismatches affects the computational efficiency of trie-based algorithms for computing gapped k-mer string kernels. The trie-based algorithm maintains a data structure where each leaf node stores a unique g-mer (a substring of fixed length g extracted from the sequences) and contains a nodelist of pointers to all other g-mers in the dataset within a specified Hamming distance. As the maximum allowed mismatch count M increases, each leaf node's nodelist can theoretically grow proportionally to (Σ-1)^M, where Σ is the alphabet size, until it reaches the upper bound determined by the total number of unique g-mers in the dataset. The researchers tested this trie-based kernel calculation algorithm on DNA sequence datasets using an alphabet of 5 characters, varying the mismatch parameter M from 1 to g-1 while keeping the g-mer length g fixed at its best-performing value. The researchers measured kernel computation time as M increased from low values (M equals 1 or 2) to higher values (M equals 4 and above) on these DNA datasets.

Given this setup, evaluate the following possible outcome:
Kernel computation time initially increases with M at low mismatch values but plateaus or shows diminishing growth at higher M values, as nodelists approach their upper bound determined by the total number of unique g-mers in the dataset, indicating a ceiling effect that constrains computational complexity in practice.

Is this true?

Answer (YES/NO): NO